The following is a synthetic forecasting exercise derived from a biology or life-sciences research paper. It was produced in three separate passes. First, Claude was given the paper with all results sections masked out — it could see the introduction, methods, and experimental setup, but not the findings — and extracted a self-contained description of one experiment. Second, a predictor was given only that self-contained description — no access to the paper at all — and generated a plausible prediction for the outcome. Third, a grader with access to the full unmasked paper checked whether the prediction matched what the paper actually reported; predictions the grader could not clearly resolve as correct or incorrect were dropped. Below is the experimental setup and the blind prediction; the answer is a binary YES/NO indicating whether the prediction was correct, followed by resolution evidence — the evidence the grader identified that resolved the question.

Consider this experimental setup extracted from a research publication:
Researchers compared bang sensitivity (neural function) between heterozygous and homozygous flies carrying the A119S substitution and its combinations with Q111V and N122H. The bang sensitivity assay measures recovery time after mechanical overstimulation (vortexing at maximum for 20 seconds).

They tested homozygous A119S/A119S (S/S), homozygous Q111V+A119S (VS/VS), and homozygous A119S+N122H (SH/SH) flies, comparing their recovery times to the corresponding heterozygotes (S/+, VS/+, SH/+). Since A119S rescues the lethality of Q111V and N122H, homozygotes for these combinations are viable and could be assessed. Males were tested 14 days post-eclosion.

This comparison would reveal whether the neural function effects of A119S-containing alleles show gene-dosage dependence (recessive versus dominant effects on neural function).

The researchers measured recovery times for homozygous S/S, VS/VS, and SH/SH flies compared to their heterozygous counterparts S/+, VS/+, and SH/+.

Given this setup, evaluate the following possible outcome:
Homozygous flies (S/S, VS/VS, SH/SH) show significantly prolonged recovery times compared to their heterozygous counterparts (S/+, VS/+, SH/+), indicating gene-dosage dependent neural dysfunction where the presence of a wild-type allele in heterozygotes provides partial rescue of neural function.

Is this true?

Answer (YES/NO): YES